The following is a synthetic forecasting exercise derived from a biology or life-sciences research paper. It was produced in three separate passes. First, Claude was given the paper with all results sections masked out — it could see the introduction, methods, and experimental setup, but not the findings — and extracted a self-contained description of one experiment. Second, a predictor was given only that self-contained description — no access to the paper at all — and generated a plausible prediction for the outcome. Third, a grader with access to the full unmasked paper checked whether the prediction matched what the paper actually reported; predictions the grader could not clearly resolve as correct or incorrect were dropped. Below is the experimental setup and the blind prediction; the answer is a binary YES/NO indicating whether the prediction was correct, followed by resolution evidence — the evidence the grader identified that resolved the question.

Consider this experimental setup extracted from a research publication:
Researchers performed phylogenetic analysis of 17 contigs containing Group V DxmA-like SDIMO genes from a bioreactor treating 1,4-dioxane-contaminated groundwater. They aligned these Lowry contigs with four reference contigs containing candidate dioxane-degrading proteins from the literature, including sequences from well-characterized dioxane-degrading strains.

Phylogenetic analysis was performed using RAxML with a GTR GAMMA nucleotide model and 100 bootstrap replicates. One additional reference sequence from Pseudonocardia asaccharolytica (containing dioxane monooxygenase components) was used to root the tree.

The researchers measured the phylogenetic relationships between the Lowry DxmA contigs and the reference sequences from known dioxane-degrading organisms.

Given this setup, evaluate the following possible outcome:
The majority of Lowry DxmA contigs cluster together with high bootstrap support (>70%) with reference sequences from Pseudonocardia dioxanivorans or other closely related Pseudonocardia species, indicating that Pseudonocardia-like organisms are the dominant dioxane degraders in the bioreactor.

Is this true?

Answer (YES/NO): NO